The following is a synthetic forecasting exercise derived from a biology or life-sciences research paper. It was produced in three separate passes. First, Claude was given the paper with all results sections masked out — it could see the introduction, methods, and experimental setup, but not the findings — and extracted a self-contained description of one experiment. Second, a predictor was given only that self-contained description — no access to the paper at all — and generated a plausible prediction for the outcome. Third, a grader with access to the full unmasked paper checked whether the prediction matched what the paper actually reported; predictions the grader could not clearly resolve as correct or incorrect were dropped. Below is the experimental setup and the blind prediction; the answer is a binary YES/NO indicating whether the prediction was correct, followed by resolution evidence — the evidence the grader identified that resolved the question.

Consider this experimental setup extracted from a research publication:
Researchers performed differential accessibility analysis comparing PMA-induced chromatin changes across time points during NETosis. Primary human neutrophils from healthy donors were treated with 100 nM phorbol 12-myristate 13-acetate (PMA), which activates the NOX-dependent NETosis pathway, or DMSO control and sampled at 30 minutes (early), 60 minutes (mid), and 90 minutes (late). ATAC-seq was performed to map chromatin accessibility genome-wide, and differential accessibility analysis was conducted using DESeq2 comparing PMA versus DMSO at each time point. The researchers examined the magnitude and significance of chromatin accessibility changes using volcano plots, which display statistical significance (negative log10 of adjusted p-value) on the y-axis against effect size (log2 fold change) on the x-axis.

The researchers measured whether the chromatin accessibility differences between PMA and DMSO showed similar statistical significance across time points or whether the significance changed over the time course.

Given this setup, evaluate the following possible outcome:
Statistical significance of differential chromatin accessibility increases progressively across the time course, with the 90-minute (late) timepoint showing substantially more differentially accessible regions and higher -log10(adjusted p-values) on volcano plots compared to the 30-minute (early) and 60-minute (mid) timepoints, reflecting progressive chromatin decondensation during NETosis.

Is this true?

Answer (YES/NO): NO